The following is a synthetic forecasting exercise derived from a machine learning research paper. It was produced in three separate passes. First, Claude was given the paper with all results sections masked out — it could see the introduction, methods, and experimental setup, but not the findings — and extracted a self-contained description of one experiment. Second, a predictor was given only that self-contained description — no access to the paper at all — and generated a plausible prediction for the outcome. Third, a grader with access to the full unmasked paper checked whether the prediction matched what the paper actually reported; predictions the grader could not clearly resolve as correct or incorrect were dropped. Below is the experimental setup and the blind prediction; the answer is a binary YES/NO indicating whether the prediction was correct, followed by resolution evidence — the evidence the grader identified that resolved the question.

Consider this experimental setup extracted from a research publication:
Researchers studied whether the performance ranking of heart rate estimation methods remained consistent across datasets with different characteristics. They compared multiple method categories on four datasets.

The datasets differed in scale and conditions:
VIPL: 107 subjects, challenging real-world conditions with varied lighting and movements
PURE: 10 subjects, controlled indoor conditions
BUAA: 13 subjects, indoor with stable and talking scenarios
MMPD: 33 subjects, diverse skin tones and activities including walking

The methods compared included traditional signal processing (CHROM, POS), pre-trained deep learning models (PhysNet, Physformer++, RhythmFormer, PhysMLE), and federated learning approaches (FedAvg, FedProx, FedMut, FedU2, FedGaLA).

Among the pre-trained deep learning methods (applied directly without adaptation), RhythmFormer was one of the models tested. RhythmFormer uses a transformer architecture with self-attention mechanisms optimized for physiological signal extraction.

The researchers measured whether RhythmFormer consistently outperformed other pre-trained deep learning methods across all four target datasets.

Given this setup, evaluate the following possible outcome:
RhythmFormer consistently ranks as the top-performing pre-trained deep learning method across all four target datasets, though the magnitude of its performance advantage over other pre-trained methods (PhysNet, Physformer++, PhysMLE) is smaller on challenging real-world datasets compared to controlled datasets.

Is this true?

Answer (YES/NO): NO